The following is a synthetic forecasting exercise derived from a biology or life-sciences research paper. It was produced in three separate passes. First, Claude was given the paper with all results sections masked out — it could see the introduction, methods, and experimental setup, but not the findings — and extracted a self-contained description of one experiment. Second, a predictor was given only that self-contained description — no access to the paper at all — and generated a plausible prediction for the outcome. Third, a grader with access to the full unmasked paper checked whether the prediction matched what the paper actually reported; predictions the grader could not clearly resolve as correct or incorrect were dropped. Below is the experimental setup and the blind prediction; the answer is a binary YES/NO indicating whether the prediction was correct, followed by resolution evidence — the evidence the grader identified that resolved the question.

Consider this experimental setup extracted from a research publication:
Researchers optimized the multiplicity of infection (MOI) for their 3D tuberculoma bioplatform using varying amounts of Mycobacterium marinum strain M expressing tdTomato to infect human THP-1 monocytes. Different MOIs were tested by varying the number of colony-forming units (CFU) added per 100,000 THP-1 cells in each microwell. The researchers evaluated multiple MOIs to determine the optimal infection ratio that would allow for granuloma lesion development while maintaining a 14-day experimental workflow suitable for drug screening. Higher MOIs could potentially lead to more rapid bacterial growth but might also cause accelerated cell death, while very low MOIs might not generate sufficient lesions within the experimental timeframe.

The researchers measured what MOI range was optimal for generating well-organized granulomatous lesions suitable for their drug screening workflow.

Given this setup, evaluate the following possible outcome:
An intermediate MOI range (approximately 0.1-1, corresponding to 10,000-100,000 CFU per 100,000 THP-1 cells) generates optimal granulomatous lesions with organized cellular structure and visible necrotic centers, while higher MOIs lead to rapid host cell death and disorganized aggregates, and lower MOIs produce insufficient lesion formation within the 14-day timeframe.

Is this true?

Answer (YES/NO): NO